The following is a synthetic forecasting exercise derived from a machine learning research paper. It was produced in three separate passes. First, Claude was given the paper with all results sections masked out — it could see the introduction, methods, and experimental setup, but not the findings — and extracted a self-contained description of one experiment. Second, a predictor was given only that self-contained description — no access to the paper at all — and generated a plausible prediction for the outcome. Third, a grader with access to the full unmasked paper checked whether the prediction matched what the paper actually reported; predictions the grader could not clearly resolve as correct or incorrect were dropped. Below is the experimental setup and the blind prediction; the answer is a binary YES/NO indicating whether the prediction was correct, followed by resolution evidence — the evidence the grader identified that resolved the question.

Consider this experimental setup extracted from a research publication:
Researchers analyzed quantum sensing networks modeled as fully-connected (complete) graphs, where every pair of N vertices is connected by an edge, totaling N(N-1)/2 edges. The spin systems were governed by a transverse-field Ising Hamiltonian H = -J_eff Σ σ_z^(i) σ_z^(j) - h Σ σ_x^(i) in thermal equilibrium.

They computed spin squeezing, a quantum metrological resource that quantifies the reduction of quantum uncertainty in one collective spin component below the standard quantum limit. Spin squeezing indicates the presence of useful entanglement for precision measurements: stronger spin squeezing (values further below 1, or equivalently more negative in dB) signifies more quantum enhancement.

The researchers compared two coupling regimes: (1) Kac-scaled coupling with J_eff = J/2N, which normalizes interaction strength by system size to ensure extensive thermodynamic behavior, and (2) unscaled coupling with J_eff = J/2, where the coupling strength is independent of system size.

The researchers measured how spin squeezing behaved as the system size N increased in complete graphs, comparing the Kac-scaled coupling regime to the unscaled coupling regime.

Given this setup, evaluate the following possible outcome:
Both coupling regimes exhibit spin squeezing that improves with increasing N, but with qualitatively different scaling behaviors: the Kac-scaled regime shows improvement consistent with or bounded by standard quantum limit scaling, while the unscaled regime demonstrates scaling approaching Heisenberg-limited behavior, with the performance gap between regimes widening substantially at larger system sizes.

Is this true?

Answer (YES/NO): NO